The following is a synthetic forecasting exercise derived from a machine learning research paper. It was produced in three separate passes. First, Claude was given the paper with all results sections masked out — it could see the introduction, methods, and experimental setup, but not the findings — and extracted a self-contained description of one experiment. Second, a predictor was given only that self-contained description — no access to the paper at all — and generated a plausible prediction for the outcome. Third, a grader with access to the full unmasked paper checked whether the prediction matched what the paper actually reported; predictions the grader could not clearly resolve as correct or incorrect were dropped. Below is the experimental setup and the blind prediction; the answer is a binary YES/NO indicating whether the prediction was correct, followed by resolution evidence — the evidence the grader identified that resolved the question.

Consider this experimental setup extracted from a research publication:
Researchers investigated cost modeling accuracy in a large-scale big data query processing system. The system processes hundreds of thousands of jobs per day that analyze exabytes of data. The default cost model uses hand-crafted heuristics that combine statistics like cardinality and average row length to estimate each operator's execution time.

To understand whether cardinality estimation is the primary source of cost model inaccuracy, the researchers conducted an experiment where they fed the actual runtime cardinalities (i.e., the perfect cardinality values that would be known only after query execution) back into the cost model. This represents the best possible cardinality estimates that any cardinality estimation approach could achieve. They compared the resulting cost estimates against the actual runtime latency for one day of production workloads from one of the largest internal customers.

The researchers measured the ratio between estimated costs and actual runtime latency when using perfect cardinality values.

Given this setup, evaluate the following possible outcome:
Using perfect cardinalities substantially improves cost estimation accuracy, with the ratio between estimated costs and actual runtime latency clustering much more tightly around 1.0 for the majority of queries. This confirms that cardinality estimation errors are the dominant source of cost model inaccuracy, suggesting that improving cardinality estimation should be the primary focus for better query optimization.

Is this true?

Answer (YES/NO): NO